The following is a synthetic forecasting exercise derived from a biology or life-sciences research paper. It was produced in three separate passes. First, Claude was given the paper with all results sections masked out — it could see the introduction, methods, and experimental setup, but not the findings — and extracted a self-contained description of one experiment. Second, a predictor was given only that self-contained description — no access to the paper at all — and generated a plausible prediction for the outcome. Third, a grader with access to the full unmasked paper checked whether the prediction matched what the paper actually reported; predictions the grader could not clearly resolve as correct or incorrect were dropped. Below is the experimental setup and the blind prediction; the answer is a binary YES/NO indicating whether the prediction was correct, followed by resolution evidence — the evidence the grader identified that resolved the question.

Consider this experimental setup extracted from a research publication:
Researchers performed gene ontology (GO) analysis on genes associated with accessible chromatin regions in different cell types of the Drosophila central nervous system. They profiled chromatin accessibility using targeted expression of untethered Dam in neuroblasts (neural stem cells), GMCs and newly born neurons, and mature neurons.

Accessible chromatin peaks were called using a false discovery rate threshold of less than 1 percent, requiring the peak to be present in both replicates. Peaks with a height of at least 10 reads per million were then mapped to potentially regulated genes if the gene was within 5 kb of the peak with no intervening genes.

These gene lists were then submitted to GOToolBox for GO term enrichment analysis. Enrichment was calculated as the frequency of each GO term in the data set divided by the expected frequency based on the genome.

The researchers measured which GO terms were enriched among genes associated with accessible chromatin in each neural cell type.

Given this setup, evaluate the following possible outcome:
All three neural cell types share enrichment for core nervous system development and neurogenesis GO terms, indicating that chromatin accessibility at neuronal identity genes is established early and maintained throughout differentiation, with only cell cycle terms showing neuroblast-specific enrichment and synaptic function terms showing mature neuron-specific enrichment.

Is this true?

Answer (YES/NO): NO